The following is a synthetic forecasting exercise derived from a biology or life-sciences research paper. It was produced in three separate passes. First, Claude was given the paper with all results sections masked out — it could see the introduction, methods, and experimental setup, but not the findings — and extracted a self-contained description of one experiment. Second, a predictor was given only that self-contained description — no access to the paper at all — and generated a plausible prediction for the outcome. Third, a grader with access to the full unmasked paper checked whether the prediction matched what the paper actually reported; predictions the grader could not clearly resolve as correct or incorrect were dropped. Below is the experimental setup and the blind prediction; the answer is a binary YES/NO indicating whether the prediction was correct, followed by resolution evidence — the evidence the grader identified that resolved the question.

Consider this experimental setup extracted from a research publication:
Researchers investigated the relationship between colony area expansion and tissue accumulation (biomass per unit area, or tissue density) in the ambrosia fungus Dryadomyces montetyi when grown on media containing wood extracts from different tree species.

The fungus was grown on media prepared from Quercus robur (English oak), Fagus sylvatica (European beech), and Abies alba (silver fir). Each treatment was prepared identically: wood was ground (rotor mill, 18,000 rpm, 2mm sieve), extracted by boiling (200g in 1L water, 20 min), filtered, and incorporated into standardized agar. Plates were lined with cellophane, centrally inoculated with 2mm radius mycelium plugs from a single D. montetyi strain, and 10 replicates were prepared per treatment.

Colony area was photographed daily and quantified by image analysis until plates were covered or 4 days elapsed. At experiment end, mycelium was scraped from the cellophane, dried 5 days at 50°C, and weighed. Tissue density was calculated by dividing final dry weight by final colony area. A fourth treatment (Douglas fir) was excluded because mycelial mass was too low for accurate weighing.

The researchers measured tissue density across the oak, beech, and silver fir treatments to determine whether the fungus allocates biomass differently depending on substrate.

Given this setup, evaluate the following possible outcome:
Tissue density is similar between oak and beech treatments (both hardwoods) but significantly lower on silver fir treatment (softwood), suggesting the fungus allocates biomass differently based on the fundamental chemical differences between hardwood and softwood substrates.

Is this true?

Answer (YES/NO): NO